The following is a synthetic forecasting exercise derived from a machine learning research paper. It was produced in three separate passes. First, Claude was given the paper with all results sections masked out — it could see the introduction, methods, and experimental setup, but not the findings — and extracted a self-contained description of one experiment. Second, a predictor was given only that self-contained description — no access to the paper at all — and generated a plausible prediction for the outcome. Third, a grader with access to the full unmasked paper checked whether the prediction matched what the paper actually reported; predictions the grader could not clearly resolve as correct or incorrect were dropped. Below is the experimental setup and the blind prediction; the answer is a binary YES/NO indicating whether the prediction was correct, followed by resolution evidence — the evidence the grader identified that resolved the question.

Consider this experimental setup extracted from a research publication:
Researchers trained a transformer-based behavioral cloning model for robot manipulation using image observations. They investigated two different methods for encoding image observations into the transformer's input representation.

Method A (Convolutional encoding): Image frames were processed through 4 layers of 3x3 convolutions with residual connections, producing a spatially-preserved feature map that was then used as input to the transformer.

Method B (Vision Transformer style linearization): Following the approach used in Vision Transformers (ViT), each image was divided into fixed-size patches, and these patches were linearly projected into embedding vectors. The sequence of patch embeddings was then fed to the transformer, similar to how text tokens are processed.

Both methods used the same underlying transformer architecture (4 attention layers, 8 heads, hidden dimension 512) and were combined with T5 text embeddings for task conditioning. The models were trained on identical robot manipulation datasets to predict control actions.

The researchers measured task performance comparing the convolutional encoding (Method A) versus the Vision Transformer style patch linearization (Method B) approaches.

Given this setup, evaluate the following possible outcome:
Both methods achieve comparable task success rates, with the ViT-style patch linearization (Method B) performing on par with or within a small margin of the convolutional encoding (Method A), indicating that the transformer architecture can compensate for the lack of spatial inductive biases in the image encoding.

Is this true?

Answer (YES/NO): YES